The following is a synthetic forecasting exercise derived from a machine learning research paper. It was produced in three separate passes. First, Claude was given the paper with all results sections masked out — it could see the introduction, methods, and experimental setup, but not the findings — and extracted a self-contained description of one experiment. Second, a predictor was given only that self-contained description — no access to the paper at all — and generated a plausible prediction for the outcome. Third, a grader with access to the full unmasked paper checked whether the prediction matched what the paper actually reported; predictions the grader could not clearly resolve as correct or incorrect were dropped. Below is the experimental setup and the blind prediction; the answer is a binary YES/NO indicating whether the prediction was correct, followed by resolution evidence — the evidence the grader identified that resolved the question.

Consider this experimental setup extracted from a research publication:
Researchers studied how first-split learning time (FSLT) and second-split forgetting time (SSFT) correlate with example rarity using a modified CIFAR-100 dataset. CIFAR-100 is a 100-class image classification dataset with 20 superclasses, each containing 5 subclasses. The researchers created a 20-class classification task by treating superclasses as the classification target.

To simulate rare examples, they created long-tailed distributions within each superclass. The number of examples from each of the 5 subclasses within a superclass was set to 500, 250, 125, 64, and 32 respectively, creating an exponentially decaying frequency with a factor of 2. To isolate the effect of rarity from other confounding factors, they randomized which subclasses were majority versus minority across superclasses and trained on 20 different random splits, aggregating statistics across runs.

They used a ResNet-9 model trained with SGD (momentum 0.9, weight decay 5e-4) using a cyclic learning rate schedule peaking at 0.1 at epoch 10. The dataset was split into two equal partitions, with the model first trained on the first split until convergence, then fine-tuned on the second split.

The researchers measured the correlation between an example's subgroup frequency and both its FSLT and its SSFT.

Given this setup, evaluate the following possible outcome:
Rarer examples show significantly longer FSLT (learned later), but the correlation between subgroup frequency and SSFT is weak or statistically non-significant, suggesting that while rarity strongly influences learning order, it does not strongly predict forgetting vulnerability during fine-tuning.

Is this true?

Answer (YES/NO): YES